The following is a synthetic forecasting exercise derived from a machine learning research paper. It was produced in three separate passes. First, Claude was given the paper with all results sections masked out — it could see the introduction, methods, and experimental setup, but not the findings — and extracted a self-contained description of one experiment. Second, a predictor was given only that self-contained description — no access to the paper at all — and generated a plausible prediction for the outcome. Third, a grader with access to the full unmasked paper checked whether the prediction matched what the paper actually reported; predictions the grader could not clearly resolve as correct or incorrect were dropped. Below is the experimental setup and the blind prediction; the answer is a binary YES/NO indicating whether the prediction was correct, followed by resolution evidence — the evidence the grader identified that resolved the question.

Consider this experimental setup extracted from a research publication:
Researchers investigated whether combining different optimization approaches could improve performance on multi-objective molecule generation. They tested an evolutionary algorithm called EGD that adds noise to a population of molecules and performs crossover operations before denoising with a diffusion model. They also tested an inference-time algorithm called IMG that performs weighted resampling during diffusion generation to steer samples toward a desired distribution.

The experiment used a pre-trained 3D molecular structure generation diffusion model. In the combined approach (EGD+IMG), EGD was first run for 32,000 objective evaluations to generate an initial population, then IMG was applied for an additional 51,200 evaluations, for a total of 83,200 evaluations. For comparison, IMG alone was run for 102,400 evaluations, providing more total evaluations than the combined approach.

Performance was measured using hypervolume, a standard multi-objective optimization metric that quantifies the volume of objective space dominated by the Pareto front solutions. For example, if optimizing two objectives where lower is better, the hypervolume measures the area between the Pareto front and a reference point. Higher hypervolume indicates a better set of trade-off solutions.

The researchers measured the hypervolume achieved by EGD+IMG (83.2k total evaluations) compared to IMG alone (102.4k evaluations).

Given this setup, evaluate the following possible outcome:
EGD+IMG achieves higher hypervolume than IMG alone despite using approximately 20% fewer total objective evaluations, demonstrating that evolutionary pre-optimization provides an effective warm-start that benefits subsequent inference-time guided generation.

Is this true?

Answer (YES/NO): YES